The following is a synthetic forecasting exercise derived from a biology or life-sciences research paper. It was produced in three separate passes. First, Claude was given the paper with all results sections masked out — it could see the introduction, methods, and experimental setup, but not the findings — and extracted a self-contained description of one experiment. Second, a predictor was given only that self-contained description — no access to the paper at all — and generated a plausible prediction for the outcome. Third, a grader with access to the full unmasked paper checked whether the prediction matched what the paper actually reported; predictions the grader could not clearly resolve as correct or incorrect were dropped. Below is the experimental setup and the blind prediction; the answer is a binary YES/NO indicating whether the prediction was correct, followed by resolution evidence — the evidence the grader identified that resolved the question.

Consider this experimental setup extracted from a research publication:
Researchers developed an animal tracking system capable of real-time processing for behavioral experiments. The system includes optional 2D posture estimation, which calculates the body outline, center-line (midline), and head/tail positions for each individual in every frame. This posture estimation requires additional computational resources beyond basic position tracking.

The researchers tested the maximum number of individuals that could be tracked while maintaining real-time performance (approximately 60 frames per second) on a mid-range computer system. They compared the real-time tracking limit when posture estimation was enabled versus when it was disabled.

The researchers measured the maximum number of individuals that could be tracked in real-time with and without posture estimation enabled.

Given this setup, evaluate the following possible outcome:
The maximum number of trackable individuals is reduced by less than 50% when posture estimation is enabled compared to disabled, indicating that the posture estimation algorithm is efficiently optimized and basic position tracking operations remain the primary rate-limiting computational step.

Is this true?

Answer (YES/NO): NO